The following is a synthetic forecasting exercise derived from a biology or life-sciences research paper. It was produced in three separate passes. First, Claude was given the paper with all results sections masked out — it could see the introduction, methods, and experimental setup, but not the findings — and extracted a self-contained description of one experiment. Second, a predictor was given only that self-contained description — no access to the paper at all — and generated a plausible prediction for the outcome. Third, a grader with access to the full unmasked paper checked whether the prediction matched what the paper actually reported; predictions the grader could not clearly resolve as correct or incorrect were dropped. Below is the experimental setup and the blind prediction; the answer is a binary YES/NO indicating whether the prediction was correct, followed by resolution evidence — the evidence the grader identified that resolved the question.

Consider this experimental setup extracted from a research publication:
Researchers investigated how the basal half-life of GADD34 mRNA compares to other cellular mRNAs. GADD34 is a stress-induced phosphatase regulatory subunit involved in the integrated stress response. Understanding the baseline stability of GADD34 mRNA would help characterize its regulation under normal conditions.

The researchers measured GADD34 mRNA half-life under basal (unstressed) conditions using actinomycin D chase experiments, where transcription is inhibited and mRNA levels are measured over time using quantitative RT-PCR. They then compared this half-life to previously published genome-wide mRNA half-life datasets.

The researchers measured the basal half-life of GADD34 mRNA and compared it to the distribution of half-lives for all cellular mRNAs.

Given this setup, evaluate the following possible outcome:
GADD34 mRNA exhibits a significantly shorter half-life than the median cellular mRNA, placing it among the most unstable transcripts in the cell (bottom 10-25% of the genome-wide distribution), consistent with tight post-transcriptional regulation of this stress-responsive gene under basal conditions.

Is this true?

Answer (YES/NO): NO